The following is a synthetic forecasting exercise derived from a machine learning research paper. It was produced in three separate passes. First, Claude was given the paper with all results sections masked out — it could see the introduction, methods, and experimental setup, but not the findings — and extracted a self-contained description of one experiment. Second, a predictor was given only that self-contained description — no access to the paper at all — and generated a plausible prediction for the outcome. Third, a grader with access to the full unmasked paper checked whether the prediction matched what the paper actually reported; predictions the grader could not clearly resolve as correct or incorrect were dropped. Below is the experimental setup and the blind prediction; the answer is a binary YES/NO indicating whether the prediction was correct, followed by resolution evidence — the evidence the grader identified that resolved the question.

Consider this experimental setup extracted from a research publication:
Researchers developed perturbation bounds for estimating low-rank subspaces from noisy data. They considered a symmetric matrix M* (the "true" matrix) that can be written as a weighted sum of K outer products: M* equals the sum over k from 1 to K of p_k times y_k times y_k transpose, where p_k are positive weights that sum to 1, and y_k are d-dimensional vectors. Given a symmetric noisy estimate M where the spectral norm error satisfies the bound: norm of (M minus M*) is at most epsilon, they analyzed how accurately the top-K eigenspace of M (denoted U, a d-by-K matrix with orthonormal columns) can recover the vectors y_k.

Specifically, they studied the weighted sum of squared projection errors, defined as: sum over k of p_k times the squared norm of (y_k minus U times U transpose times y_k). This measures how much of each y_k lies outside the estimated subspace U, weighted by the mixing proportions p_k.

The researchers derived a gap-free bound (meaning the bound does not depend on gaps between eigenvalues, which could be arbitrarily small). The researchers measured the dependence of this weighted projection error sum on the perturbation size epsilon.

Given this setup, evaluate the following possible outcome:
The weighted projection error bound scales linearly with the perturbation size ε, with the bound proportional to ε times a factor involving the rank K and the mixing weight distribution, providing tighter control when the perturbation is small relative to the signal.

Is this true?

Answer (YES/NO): NO